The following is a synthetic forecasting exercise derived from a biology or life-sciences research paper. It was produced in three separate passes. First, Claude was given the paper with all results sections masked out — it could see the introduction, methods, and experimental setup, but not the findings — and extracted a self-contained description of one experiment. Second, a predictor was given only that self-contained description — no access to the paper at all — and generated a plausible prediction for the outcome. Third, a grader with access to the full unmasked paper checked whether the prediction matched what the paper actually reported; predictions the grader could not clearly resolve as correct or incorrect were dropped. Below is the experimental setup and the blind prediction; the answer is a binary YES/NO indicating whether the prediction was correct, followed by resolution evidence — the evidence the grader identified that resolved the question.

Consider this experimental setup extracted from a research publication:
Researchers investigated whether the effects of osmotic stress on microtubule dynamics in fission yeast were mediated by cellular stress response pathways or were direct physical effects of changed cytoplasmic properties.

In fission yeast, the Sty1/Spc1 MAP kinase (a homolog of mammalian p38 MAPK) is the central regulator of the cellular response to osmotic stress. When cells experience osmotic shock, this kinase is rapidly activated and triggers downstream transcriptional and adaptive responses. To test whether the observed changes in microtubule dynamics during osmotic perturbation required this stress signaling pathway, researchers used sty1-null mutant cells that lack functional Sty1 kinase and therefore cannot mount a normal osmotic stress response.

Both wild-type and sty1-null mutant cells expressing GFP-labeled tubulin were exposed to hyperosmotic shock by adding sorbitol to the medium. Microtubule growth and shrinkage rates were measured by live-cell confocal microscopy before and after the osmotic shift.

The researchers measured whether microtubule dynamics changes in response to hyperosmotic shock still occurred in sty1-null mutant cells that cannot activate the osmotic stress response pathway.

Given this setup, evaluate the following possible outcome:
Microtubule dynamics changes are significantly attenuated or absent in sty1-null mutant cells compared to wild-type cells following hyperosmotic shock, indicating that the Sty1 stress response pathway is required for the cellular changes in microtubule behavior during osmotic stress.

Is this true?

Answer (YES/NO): NO